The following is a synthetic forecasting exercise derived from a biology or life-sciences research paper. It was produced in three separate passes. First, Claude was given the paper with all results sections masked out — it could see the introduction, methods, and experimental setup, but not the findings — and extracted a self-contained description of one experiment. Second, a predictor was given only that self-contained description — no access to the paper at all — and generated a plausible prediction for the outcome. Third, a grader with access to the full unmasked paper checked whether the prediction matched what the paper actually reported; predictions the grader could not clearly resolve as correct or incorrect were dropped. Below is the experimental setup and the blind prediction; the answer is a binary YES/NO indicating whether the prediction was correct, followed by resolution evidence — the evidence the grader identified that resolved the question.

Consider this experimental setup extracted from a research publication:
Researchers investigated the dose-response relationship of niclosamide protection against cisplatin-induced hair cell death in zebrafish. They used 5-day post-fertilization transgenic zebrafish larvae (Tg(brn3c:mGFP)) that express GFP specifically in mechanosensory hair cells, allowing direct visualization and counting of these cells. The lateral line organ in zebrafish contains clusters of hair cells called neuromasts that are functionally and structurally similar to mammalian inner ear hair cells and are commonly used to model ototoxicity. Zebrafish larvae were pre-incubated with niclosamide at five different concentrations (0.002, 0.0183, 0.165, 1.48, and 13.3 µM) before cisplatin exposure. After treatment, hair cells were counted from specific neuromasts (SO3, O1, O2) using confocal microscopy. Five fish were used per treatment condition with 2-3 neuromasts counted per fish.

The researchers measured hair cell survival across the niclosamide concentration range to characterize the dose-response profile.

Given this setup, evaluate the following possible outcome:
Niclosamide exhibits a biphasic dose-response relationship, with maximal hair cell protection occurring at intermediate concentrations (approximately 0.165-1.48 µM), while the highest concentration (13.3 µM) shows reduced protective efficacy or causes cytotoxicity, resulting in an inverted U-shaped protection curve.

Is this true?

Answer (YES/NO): NO